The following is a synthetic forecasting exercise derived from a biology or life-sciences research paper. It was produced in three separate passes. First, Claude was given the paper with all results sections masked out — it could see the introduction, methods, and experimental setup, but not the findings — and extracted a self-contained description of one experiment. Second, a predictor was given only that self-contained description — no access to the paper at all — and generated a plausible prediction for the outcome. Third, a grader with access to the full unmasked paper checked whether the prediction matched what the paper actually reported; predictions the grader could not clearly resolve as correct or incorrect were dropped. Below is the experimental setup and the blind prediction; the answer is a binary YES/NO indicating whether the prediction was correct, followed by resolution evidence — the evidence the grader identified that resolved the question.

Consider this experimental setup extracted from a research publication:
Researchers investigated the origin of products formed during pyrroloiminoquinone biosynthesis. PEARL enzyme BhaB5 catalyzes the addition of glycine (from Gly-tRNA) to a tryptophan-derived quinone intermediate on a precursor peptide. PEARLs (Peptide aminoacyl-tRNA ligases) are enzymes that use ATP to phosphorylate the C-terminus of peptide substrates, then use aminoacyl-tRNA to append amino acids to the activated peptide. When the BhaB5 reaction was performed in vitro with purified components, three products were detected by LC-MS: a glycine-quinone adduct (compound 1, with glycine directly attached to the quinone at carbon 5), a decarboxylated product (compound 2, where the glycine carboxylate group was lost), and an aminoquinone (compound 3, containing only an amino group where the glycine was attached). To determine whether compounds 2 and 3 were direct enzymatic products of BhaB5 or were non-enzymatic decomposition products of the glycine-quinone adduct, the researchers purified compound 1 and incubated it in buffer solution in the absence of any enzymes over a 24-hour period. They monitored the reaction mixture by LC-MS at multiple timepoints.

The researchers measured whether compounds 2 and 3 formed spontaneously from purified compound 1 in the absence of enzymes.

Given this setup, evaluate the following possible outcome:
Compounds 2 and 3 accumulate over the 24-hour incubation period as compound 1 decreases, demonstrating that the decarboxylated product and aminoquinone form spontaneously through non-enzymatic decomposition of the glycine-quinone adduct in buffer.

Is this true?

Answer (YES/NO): YES